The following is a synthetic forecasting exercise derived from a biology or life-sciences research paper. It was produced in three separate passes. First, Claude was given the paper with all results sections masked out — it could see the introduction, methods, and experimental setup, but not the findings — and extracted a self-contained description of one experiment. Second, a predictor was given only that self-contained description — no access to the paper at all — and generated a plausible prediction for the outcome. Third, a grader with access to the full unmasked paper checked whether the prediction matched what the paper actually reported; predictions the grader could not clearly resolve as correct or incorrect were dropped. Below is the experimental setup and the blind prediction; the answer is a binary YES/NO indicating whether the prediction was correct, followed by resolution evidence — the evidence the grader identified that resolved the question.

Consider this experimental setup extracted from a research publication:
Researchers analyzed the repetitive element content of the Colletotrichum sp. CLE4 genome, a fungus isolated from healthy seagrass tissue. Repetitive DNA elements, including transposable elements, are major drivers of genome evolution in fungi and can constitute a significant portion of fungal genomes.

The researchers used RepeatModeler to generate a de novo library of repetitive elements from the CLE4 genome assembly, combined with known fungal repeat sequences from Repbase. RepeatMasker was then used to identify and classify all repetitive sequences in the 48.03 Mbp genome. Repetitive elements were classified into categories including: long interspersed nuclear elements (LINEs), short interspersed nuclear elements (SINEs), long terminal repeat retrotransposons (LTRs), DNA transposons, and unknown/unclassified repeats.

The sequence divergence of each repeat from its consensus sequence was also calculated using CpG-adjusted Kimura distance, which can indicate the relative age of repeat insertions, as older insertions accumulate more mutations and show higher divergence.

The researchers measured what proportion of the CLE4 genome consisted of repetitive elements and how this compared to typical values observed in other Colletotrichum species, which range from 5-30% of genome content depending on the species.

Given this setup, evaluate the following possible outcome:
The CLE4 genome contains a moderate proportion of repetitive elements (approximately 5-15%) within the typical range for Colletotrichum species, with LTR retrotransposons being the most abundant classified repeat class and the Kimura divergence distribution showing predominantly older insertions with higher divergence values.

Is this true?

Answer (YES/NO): NO